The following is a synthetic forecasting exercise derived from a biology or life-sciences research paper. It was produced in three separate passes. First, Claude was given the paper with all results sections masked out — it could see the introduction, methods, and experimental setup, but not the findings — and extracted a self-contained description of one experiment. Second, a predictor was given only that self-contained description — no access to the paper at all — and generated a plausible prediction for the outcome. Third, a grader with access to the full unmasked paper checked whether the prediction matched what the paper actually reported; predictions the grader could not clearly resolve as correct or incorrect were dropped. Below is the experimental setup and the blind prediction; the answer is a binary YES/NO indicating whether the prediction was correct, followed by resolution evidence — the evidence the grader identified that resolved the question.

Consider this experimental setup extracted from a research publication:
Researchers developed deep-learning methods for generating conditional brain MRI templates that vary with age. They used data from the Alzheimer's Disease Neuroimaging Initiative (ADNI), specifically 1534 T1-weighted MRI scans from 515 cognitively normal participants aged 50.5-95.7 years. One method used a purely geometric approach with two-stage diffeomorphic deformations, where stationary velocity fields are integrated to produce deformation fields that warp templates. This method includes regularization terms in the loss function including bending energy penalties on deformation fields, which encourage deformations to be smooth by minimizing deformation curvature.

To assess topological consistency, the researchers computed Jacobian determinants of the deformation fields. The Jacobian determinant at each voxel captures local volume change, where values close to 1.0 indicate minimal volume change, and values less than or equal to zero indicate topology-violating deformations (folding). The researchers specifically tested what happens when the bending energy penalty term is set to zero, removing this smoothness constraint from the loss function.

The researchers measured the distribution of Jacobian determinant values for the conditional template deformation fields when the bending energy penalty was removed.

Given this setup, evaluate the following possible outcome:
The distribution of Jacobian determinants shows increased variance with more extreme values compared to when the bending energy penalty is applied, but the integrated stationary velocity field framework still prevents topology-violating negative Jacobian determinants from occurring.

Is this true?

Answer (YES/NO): YES